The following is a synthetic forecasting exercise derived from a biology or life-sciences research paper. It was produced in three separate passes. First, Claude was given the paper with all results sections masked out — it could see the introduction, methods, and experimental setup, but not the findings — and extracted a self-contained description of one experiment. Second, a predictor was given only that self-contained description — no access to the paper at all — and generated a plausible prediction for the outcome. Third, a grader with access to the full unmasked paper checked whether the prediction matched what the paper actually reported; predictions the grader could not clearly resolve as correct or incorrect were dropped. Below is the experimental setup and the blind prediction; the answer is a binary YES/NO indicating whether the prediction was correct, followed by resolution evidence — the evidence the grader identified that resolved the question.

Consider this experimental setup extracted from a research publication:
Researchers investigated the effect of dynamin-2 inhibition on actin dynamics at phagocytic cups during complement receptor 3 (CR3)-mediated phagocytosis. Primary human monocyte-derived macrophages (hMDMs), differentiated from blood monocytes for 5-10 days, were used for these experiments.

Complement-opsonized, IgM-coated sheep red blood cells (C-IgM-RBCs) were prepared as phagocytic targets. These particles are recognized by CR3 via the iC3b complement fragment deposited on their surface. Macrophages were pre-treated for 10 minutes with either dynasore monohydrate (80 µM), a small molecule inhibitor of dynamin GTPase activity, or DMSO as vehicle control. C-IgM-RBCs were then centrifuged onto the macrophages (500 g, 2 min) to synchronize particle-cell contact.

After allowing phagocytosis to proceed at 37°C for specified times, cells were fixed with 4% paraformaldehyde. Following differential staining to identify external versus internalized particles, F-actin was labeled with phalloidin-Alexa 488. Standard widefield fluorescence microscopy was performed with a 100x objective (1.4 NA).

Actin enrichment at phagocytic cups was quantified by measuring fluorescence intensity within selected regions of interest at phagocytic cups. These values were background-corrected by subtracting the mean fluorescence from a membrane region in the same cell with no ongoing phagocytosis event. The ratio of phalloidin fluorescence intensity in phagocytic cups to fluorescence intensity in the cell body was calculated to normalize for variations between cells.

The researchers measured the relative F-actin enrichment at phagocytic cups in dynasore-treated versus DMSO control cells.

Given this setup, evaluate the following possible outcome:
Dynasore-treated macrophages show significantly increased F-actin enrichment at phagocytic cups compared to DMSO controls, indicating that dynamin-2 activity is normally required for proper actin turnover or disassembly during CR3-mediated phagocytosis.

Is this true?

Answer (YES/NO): NO